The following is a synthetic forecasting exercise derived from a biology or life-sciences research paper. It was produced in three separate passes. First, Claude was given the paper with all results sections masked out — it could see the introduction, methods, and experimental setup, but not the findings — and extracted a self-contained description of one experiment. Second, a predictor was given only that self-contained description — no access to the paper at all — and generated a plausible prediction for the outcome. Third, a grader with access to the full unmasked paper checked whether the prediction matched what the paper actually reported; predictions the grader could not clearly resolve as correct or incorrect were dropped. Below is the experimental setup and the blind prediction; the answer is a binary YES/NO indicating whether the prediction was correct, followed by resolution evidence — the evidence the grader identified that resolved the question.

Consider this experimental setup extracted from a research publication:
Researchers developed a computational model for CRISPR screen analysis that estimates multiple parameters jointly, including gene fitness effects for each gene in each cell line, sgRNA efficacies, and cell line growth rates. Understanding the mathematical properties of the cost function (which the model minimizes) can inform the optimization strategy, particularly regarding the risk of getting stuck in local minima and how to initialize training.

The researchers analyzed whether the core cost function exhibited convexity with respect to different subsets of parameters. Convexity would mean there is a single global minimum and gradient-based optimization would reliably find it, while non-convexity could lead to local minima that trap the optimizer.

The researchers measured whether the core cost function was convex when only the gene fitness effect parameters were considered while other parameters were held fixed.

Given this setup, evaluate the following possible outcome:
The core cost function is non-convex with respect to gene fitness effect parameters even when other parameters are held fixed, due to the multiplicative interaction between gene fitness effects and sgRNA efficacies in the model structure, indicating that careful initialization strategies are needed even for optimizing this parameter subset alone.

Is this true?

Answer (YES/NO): NO